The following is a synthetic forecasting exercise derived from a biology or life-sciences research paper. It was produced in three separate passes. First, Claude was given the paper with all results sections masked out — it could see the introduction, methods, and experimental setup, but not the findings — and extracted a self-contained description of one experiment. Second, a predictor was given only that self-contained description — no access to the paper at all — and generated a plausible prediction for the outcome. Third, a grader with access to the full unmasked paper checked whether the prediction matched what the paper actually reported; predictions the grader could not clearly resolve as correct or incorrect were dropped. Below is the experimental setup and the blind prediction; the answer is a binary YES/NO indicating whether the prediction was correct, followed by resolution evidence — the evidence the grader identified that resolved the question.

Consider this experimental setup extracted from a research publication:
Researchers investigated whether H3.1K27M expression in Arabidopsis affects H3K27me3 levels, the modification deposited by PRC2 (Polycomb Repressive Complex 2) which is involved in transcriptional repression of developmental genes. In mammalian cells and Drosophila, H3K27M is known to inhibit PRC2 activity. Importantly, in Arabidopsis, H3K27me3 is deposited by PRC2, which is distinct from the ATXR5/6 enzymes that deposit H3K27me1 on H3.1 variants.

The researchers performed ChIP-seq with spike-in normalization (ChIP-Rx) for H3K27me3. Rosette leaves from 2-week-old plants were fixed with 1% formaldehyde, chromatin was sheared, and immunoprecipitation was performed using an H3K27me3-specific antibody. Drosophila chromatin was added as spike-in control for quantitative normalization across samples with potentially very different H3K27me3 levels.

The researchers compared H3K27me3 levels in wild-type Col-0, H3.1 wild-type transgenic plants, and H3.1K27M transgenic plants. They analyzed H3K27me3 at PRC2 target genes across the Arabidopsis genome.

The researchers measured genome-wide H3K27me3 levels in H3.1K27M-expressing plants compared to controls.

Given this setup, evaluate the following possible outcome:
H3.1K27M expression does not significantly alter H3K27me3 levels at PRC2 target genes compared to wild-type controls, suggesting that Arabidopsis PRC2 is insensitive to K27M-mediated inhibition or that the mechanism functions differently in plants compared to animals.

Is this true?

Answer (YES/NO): NO